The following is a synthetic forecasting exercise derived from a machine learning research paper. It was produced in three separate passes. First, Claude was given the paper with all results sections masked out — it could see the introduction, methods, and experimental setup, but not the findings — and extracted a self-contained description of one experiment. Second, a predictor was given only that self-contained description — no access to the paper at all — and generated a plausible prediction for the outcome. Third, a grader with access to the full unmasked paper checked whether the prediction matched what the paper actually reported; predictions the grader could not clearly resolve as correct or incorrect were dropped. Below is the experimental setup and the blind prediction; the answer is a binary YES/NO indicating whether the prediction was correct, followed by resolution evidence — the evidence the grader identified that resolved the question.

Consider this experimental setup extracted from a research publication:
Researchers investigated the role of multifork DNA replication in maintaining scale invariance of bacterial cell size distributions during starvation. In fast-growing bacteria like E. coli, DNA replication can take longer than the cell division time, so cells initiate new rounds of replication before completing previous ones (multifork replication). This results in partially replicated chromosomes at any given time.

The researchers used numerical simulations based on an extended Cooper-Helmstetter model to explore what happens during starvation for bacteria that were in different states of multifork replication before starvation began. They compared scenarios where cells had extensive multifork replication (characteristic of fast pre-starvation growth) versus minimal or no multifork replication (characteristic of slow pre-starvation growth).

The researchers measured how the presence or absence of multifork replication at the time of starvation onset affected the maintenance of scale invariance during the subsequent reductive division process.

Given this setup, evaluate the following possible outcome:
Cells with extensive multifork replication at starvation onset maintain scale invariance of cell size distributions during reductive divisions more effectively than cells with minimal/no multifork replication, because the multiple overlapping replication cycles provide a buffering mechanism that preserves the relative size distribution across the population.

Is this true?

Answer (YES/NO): YES